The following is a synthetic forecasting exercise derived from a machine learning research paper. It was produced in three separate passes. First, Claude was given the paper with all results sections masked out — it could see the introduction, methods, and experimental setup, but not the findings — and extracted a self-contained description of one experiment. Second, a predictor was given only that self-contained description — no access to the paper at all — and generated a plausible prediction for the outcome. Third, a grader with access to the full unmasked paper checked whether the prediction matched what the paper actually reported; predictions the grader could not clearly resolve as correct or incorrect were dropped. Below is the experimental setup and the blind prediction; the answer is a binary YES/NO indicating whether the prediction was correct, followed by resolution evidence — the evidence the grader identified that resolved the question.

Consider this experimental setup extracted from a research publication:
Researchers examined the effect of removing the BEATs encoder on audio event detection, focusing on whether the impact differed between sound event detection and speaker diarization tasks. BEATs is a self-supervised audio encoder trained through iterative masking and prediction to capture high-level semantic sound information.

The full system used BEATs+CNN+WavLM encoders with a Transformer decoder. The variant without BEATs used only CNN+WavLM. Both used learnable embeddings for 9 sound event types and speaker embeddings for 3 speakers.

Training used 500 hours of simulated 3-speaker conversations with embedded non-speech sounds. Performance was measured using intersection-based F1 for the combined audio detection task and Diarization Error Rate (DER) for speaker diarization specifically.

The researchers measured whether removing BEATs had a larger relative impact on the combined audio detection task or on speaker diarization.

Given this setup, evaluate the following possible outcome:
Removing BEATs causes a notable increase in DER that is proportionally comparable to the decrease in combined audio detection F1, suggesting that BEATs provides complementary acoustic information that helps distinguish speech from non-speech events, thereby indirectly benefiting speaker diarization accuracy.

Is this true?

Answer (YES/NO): NO